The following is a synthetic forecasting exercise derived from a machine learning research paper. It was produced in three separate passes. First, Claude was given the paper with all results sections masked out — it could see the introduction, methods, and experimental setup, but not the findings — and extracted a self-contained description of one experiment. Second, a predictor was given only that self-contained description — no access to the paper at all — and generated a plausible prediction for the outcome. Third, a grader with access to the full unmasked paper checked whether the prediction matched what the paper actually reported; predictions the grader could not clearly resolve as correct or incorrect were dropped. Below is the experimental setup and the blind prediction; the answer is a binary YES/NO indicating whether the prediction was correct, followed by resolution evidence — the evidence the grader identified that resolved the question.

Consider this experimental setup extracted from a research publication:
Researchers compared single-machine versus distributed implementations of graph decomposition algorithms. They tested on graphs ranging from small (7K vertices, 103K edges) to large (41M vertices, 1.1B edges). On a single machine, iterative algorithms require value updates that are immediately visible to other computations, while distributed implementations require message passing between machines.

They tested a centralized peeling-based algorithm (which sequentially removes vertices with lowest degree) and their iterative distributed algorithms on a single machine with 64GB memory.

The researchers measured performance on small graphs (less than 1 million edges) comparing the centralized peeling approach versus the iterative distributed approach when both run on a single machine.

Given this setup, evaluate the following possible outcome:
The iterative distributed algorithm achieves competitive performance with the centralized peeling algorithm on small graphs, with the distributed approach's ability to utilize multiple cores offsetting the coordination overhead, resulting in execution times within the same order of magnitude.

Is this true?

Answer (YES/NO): NO